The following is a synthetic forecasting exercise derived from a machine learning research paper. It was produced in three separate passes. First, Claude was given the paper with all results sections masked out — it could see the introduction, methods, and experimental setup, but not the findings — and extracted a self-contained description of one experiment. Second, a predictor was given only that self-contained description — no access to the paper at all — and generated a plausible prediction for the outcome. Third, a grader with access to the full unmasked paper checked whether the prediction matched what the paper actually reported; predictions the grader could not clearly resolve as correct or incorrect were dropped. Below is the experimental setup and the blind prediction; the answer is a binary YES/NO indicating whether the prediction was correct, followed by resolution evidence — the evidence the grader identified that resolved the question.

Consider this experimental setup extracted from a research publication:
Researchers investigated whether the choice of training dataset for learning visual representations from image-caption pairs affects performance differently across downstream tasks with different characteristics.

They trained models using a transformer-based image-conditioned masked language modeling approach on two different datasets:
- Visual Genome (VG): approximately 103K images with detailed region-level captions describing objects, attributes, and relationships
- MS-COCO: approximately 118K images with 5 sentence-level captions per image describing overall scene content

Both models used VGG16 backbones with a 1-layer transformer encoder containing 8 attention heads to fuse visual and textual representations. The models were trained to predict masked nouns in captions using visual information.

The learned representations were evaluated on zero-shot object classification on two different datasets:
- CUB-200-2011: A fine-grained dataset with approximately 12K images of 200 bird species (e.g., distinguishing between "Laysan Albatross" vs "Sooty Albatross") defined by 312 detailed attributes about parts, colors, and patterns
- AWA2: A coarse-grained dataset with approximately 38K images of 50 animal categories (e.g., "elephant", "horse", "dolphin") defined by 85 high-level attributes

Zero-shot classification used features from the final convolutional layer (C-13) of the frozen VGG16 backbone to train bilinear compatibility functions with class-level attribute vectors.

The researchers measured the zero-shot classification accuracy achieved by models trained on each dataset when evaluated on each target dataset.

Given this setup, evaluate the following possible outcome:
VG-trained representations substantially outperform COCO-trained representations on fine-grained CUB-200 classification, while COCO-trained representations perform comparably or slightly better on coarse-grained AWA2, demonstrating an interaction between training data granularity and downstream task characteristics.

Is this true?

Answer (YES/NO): YES